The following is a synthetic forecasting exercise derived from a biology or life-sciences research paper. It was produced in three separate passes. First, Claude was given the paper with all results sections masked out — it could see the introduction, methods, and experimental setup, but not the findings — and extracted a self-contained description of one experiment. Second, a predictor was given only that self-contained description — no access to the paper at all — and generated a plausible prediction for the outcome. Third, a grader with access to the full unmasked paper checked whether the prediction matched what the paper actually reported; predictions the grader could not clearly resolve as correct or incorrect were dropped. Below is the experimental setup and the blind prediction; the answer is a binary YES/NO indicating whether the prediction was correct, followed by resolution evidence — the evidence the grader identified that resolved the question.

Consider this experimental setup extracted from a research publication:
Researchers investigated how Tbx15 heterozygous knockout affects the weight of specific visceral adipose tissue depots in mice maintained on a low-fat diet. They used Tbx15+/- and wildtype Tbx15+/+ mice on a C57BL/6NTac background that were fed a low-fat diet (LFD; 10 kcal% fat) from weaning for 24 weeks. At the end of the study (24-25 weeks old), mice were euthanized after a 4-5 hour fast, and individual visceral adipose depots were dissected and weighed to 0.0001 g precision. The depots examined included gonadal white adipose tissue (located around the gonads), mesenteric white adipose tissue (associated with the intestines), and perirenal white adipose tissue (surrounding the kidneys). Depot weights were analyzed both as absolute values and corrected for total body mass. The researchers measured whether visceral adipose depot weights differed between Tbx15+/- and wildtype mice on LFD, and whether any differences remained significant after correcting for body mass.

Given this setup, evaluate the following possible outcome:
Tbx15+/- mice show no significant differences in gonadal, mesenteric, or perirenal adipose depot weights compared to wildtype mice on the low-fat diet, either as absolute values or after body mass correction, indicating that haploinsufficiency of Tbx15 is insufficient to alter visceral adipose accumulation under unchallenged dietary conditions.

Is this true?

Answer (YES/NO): NO